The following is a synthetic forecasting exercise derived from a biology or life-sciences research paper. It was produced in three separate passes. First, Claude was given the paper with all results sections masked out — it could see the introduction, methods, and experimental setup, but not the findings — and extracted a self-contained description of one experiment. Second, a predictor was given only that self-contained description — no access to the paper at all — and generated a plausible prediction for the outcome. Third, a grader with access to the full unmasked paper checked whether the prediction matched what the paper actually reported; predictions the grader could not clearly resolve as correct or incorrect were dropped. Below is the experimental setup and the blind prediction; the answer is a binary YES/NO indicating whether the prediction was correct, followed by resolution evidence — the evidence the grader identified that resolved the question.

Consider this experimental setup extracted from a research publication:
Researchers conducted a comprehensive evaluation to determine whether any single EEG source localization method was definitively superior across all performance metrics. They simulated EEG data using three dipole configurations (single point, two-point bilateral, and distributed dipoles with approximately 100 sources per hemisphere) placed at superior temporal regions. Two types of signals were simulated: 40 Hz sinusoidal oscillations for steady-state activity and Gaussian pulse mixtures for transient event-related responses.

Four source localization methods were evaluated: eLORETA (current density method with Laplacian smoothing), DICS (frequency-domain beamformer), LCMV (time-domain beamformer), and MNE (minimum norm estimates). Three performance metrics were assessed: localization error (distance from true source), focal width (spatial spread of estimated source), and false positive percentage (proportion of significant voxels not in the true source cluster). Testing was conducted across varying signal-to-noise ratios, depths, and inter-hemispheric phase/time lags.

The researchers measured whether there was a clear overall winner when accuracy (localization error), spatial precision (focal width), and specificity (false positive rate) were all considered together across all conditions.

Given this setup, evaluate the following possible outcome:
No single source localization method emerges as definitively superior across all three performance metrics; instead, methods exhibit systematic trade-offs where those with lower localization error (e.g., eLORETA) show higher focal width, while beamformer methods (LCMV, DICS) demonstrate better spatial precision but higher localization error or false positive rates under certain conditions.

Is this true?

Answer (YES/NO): NO